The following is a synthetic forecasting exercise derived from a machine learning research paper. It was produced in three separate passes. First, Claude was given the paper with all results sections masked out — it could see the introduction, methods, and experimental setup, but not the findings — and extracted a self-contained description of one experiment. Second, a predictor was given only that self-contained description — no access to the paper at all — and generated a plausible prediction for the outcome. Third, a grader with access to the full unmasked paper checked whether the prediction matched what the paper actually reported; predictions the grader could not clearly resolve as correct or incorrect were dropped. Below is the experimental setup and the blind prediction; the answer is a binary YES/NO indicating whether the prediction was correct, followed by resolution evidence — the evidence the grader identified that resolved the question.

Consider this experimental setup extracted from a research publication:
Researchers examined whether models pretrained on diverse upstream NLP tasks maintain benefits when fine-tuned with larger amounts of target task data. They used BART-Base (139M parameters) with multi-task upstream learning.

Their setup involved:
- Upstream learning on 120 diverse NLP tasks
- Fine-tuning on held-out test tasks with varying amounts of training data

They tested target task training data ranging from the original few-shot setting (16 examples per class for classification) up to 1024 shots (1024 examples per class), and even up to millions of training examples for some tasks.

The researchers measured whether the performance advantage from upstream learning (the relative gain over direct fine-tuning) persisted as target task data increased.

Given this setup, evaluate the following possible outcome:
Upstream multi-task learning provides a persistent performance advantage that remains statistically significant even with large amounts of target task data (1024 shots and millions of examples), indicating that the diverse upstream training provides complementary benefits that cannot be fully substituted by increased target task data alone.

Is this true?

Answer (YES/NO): NO